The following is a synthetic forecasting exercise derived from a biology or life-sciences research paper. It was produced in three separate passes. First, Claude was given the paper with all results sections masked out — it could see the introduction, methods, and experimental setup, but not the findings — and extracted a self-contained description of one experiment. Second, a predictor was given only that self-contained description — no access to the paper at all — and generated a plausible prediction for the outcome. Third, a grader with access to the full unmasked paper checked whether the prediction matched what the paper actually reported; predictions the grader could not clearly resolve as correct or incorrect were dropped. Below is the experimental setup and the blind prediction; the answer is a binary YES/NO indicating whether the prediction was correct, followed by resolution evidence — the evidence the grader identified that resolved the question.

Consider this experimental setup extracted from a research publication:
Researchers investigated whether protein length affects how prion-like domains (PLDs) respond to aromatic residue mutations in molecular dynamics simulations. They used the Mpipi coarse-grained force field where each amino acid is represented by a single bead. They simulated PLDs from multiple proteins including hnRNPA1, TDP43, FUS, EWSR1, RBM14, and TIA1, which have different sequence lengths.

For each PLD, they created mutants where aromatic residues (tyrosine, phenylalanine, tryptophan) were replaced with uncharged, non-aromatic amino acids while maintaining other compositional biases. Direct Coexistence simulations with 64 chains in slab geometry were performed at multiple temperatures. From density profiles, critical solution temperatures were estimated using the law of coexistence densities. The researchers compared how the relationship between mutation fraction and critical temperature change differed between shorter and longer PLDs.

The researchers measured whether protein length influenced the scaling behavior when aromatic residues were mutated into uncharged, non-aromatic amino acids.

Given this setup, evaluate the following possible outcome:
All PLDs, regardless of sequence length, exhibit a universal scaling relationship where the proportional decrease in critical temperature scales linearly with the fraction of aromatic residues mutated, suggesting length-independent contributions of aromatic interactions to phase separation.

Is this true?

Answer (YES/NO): NO